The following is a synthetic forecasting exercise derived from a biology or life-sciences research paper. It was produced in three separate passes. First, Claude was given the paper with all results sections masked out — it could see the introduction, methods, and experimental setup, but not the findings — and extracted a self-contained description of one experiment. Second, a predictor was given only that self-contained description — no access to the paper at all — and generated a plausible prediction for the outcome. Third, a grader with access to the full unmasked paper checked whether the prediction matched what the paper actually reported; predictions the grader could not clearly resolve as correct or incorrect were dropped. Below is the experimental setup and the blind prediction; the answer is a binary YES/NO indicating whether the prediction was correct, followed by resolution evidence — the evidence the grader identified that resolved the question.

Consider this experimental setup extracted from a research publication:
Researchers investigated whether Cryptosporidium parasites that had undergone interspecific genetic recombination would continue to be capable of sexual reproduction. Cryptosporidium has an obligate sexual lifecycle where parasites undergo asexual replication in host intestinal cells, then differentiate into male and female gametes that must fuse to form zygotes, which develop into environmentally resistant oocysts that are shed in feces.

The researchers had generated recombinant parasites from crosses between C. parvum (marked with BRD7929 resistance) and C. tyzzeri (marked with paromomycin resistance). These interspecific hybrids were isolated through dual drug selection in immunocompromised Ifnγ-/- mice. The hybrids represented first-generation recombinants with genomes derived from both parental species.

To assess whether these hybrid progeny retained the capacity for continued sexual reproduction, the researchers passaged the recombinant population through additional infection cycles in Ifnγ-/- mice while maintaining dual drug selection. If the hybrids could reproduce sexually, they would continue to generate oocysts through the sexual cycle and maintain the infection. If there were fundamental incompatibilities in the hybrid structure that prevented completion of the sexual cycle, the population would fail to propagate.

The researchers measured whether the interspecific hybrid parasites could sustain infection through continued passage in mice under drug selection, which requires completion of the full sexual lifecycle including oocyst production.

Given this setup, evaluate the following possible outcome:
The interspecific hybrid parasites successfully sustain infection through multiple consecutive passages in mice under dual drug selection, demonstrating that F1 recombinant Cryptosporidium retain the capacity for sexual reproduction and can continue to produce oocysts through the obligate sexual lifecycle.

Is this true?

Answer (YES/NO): YES